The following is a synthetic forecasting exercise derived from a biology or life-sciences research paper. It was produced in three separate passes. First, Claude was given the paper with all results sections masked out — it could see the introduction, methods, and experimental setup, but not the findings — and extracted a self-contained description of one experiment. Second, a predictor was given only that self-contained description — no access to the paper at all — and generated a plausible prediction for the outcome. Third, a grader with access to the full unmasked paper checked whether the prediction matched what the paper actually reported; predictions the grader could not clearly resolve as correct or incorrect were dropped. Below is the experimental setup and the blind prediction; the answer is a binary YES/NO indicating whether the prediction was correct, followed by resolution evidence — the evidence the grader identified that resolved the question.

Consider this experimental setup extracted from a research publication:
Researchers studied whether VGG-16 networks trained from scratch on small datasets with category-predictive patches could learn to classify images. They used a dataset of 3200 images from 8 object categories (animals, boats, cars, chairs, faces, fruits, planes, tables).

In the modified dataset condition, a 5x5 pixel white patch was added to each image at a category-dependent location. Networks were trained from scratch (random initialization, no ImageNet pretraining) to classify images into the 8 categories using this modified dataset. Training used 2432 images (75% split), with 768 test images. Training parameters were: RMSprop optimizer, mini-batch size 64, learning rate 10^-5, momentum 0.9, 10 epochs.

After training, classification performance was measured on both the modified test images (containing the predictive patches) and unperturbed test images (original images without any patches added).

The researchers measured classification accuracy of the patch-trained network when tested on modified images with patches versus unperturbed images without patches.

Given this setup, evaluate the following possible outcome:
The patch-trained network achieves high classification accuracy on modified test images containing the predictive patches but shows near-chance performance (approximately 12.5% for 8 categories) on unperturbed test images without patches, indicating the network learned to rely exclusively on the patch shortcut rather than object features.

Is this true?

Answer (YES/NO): YES